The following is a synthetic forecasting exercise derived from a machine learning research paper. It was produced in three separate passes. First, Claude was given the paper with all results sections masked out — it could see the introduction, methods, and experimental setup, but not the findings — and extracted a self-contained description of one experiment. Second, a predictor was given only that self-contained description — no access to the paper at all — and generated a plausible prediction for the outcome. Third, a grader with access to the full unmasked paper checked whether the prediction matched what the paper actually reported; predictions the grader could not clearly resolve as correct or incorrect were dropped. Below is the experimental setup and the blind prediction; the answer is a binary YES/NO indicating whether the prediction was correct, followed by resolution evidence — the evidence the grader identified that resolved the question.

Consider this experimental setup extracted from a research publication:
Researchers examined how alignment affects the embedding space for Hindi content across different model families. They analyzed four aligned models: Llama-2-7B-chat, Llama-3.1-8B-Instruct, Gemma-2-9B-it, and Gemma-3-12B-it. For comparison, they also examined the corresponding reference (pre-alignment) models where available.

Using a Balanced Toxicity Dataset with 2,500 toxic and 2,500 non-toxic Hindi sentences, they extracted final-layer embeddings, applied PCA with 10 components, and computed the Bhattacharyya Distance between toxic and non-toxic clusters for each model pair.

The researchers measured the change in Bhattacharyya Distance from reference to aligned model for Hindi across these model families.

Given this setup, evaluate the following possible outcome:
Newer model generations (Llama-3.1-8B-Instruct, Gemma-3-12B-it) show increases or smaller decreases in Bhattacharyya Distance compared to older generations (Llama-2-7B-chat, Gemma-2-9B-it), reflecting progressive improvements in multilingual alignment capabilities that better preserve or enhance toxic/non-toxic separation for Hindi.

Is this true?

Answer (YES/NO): NO